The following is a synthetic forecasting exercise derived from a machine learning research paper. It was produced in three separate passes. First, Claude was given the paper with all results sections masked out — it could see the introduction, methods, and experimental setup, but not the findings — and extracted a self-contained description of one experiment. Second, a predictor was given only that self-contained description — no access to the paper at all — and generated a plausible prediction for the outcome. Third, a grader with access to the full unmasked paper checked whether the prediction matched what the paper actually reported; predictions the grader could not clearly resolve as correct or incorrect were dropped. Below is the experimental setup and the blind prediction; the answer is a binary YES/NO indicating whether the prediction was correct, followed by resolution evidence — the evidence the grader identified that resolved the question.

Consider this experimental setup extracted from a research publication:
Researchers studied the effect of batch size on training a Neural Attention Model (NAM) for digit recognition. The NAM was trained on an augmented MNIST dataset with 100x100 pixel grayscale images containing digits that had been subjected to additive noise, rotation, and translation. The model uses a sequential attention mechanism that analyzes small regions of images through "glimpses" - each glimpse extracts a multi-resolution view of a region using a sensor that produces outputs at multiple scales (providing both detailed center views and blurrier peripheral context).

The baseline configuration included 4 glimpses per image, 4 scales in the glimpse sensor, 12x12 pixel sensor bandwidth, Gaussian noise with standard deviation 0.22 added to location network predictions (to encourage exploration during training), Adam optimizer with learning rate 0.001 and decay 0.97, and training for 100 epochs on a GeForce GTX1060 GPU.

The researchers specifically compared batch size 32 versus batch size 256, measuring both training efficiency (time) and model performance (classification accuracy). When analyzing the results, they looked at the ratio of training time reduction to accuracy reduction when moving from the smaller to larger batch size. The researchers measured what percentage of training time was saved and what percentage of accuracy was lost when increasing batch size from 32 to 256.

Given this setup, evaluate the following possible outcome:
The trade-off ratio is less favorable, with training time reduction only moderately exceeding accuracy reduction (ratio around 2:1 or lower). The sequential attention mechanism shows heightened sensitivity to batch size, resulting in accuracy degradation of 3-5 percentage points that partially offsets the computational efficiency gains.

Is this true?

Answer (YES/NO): NO